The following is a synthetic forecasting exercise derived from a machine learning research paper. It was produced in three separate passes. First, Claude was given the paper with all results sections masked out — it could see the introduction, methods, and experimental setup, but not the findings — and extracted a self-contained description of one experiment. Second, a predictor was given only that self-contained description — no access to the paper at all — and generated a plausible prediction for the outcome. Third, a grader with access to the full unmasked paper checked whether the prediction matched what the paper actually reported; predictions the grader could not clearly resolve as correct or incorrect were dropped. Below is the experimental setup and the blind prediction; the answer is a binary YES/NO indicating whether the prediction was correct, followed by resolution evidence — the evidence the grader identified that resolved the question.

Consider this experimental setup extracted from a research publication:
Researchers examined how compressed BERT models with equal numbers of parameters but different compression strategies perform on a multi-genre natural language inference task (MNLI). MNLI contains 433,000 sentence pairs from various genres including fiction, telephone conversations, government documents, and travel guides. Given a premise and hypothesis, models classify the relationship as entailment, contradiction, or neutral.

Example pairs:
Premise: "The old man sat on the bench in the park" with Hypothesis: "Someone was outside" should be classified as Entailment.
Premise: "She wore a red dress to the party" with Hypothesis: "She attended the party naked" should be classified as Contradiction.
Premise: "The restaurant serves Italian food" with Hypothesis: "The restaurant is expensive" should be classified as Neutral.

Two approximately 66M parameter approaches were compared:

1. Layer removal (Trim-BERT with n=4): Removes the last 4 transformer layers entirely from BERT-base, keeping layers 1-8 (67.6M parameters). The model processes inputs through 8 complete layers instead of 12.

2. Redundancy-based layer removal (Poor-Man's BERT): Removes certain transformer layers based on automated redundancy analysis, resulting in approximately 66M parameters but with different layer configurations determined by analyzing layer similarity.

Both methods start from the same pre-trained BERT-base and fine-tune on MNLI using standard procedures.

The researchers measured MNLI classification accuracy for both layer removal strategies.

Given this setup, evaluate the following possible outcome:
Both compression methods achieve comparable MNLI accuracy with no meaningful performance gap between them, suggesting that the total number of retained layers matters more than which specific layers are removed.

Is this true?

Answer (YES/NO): YES